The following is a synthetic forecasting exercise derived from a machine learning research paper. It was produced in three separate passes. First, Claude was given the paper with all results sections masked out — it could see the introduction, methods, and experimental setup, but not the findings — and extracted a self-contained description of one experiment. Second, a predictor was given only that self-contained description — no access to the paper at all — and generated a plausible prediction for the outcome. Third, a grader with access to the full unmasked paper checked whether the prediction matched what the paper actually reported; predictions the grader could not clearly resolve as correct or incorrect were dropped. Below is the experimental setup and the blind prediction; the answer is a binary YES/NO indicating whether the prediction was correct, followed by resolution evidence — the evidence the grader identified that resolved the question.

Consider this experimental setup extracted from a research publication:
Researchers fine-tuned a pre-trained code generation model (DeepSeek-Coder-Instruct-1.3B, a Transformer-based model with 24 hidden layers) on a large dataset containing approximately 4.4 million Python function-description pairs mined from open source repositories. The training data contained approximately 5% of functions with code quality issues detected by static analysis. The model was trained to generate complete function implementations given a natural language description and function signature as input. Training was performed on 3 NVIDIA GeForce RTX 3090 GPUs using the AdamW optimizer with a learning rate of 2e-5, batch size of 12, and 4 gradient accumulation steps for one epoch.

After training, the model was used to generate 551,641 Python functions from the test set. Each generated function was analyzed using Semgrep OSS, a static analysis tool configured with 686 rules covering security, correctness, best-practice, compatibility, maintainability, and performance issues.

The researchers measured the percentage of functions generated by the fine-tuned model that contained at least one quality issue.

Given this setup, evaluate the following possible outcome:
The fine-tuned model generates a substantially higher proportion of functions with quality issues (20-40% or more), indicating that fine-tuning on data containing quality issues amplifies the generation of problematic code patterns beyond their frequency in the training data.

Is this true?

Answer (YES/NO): NO